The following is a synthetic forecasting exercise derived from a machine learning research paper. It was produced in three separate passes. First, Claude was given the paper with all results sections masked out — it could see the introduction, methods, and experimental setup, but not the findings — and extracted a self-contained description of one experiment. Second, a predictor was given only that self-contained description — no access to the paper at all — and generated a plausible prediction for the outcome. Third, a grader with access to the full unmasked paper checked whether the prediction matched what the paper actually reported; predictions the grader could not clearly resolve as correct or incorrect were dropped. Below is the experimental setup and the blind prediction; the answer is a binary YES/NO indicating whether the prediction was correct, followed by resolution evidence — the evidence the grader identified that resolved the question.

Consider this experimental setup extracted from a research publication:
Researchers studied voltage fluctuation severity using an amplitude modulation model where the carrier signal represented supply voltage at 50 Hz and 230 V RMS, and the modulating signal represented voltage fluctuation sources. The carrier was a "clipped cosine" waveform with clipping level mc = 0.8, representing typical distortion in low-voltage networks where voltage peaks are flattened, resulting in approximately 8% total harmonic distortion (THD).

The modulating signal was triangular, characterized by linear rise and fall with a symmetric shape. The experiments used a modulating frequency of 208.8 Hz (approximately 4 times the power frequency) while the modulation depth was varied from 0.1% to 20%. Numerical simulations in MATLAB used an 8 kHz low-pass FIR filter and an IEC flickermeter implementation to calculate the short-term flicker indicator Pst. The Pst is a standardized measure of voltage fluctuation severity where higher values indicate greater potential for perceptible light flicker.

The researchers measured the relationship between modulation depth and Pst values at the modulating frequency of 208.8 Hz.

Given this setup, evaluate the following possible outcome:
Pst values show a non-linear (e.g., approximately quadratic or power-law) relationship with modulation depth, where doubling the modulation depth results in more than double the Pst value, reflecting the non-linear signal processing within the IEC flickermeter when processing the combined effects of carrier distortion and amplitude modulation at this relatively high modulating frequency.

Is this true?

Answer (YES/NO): NO